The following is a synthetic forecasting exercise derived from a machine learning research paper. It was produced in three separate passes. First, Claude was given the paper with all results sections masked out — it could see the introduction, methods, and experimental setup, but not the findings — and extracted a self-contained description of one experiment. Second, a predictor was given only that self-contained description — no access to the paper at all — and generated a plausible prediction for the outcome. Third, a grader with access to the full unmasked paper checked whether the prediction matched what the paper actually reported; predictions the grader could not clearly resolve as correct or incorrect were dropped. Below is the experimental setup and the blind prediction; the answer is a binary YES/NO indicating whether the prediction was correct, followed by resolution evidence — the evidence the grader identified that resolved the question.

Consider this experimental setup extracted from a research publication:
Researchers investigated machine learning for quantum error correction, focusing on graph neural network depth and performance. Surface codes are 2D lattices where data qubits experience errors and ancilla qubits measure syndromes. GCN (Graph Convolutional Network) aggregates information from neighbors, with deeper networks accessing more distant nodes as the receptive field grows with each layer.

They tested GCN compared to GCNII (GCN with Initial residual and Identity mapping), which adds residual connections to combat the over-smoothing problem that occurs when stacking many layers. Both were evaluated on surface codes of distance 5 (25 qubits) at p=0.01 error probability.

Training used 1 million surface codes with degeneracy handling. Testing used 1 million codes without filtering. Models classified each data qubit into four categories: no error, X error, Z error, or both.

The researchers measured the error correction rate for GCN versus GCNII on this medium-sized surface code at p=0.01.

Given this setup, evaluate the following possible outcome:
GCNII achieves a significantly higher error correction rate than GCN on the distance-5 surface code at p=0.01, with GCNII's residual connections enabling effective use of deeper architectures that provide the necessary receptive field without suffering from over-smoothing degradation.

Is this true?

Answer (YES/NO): NO